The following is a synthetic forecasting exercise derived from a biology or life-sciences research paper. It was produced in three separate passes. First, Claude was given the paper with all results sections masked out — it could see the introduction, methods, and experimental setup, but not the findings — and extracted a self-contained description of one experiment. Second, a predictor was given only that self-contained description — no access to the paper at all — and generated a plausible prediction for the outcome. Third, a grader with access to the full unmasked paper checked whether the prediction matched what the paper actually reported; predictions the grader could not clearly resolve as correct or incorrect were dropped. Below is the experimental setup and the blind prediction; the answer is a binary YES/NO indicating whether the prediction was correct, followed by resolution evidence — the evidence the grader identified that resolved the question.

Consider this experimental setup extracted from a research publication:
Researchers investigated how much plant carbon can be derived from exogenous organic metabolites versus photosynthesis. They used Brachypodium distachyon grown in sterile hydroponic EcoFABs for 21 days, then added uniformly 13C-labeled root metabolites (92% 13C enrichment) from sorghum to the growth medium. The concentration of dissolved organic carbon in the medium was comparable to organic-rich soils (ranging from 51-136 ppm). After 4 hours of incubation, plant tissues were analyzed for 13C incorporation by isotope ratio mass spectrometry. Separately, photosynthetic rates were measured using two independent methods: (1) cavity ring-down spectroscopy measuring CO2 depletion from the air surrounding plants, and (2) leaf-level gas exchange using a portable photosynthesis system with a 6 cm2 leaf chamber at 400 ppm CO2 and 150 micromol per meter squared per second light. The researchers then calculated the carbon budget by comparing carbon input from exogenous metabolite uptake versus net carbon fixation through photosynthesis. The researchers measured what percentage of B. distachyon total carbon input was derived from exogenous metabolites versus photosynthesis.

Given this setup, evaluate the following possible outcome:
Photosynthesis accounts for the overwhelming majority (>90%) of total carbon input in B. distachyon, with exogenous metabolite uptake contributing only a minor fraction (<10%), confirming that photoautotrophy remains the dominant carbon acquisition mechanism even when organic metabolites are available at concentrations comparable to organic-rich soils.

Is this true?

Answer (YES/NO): NO